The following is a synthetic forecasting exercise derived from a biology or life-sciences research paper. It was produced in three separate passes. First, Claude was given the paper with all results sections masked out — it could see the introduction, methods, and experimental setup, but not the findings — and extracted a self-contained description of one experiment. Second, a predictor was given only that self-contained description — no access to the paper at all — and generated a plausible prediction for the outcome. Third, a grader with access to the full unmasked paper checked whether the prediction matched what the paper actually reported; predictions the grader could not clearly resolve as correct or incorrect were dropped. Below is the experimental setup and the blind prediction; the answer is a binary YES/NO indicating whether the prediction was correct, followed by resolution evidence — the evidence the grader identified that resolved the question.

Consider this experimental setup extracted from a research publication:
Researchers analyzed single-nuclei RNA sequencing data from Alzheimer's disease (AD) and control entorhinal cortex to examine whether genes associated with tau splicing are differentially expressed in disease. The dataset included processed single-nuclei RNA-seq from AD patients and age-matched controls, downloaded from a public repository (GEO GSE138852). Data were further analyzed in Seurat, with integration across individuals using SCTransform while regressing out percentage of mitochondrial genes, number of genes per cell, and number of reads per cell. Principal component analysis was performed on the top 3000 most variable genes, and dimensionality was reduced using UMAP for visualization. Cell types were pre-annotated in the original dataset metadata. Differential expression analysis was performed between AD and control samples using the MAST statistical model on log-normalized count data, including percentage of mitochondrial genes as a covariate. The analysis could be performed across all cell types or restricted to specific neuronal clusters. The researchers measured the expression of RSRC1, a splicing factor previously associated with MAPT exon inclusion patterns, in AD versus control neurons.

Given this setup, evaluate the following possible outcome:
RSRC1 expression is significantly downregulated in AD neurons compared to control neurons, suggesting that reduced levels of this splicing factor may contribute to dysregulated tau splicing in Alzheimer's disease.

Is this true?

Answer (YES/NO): NO